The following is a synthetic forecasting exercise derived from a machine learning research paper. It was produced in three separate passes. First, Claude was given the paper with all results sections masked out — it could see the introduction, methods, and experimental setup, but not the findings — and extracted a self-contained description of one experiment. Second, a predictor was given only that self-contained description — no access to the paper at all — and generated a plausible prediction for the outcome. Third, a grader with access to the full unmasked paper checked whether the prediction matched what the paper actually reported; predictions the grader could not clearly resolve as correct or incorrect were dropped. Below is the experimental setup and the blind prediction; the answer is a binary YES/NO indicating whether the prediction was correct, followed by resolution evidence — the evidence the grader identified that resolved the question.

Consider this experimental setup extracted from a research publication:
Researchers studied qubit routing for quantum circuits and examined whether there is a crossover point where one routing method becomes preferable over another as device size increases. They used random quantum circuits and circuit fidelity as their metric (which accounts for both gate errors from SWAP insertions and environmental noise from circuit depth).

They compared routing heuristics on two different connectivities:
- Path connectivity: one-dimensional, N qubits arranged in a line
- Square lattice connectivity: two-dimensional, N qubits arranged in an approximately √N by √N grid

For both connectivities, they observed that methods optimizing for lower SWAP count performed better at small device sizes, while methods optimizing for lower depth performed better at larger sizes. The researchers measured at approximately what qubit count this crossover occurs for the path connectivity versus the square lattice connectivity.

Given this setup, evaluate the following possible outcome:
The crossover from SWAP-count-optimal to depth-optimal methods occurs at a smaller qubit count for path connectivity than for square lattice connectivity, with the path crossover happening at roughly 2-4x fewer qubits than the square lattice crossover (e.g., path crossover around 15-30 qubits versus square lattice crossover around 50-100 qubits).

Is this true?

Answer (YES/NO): NO